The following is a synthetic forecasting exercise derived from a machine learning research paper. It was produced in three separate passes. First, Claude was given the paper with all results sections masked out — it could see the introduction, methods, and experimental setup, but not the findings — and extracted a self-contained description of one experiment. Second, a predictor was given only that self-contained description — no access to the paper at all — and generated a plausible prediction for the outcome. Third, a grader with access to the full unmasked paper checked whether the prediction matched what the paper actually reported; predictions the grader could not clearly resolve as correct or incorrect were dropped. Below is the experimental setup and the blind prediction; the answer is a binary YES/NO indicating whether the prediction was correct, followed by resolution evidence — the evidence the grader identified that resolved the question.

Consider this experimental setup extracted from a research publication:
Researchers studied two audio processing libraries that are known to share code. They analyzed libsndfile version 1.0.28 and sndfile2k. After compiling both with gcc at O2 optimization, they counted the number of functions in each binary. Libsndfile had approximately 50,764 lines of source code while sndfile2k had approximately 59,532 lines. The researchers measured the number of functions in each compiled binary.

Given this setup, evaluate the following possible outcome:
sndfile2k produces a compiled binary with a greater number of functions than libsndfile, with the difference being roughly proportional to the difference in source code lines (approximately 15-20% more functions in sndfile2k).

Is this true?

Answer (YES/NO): NO